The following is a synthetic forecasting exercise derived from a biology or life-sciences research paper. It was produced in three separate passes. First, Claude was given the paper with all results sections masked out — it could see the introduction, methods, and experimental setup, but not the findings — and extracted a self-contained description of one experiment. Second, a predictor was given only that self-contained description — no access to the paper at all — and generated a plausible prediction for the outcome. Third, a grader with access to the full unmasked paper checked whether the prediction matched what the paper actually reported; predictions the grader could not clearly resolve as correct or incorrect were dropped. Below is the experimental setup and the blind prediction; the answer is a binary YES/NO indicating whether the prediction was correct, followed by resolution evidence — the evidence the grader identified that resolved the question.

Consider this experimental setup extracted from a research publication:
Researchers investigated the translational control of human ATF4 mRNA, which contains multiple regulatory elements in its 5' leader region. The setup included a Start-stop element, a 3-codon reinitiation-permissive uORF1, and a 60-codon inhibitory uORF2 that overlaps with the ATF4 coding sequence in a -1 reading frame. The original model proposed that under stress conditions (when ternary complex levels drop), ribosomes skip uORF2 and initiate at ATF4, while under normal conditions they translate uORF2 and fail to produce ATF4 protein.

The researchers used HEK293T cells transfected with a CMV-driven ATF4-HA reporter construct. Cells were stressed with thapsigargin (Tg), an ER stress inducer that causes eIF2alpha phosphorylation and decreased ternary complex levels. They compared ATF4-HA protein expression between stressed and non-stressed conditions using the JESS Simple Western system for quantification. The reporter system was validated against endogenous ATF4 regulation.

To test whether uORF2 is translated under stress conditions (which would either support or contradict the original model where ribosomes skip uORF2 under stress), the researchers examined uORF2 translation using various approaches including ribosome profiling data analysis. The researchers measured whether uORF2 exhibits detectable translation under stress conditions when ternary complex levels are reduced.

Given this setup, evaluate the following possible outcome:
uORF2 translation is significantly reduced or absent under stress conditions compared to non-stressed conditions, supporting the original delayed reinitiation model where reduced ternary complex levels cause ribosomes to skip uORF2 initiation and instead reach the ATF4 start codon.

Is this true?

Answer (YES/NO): NO